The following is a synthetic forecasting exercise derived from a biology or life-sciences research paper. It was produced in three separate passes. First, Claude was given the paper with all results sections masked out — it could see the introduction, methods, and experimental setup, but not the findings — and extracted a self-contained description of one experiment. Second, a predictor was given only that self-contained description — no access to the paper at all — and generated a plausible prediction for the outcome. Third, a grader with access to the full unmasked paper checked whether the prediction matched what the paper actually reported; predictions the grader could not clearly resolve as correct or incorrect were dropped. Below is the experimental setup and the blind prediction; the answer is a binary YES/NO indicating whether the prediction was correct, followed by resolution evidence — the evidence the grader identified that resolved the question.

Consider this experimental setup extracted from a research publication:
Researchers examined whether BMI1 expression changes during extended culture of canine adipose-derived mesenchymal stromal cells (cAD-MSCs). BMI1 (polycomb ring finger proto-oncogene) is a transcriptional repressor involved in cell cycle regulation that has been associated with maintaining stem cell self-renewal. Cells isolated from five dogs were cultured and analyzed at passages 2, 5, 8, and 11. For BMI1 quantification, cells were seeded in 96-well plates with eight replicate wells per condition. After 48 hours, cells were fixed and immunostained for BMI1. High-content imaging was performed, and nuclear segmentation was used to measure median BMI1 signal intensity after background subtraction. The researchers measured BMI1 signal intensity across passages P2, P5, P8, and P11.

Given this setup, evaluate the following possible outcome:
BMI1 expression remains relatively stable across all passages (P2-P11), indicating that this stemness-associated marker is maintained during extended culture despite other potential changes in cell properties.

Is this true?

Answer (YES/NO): NO